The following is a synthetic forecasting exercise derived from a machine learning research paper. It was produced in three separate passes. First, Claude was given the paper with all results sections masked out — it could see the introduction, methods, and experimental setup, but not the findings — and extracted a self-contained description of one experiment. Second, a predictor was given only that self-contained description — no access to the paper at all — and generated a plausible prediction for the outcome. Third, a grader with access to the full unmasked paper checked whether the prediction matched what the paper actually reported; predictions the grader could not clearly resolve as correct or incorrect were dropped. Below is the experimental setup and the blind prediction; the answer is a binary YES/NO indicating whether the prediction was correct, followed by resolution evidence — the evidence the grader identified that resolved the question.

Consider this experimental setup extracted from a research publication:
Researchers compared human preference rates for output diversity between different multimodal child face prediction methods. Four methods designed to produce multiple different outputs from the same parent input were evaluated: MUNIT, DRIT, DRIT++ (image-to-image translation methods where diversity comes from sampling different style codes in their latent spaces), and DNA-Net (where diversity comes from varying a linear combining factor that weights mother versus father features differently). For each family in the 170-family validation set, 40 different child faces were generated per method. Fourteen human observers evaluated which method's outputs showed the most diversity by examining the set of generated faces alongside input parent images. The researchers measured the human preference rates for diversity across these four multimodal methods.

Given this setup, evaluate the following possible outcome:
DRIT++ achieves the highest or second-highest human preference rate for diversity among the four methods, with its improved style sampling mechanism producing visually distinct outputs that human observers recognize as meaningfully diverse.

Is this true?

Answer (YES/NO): NO